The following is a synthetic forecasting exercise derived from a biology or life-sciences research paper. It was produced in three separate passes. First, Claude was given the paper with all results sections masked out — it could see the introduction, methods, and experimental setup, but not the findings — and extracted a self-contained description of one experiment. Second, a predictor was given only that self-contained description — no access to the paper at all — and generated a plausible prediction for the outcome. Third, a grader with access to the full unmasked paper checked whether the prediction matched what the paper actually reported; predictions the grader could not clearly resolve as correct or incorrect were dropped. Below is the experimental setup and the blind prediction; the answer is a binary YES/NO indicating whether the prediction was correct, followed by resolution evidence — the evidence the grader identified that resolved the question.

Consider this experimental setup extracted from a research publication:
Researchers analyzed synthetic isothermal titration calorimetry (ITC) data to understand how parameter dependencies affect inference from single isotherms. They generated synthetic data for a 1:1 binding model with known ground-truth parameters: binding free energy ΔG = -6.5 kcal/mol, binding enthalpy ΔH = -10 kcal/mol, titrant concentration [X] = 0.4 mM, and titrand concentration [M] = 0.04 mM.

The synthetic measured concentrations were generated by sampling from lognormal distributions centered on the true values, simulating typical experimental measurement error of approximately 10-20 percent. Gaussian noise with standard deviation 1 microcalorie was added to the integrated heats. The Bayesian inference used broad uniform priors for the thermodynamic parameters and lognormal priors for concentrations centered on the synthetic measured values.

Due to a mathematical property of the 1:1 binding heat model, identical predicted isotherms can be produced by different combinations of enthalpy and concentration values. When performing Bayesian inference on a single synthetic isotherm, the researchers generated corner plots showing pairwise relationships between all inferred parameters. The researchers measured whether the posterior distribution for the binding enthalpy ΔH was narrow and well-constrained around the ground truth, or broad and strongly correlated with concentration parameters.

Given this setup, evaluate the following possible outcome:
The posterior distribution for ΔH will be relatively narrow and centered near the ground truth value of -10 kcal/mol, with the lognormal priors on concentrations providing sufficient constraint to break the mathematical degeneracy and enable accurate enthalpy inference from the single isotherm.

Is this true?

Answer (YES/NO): NO